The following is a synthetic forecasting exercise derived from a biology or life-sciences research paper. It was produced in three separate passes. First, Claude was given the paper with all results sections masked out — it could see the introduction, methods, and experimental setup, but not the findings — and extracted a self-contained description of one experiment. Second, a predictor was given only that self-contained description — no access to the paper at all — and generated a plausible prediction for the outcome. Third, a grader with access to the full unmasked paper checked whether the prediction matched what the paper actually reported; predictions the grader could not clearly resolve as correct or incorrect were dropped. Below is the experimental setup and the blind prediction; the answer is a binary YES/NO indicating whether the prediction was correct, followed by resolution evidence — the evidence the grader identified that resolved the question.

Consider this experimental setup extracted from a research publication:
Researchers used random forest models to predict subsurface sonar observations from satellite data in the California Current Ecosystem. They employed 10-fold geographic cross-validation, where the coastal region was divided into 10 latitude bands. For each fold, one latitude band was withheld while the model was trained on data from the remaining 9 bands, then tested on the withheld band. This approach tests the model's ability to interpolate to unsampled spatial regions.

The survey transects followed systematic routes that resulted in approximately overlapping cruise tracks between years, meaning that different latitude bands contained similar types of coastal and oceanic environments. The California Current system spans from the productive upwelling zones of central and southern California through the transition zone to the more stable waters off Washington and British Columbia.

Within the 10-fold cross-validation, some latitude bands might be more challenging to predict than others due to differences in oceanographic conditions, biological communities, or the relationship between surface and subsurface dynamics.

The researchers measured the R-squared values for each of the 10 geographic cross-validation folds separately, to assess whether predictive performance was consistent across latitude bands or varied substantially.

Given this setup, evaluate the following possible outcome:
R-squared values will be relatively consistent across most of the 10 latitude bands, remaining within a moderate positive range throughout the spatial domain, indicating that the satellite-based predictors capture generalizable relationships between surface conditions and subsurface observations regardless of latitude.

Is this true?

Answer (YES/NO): NO